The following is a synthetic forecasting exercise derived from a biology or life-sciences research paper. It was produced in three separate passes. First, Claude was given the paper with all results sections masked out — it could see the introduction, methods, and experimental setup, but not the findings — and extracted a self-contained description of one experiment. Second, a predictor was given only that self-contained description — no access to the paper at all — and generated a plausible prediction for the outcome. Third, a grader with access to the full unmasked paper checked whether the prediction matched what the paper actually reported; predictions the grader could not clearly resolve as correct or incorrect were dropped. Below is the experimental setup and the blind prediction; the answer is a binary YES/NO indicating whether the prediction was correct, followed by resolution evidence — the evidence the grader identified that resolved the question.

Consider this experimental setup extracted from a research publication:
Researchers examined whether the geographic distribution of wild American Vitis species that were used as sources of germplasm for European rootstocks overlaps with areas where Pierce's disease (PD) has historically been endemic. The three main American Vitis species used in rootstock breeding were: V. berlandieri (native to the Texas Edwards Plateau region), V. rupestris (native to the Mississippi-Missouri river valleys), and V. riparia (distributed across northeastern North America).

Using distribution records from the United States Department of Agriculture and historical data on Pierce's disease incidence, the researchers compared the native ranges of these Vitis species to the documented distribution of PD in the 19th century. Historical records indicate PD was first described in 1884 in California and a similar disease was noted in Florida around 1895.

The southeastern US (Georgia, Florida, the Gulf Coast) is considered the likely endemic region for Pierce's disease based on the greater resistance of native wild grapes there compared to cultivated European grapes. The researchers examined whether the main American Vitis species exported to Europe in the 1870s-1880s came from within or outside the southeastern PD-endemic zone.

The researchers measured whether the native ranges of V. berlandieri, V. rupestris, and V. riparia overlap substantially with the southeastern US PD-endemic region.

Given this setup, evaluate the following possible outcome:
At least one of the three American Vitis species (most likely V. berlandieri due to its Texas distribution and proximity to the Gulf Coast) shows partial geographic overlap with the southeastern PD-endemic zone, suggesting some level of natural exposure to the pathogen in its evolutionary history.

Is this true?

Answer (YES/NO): NO